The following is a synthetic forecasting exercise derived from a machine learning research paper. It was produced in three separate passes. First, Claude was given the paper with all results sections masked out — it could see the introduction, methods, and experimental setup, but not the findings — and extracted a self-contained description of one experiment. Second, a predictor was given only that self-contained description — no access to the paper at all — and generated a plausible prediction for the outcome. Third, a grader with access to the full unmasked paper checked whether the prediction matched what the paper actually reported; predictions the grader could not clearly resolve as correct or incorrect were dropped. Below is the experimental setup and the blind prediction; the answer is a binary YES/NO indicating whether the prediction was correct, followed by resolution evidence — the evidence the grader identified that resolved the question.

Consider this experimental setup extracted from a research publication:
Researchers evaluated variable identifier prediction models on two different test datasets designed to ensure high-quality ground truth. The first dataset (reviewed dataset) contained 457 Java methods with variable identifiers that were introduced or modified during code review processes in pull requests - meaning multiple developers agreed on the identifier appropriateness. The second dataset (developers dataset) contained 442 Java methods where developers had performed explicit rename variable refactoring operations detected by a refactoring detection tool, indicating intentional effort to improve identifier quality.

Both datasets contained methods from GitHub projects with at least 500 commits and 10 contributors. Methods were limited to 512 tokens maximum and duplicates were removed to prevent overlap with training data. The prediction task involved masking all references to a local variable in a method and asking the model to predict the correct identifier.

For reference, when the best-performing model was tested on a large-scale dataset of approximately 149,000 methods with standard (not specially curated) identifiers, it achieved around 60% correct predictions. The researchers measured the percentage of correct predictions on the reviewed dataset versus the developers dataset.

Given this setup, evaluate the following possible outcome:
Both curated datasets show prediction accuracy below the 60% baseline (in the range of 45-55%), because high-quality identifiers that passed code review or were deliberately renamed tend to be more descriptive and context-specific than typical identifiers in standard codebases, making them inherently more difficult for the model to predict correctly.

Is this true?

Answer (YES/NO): YES